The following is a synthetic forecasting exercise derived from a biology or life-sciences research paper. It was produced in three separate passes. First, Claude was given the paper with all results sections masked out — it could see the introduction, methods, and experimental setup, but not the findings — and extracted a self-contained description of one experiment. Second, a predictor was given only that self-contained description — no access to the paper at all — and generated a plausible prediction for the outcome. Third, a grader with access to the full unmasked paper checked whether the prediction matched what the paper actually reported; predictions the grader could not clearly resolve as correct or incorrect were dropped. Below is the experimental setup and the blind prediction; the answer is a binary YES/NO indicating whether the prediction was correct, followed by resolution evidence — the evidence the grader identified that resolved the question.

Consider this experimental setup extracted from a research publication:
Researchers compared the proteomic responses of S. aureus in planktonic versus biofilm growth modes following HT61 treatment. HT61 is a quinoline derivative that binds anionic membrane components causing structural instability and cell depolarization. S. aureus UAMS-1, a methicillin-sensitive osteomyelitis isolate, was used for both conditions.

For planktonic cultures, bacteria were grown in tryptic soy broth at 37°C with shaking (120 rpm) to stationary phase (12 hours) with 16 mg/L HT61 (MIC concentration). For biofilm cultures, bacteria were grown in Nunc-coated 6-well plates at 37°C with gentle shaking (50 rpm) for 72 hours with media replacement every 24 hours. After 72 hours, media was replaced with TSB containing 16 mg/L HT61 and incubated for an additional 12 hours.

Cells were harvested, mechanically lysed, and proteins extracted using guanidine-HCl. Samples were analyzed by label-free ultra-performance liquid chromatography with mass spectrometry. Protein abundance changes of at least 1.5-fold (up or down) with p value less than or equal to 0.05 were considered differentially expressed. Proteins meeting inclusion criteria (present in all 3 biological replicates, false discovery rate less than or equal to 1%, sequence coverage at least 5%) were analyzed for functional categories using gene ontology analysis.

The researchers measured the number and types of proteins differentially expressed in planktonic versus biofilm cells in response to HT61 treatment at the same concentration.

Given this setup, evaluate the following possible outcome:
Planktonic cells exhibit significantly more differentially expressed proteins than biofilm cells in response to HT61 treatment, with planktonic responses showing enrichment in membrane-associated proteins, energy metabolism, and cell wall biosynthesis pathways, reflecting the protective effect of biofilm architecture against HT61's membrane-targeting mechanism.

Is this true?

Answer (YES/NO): YES